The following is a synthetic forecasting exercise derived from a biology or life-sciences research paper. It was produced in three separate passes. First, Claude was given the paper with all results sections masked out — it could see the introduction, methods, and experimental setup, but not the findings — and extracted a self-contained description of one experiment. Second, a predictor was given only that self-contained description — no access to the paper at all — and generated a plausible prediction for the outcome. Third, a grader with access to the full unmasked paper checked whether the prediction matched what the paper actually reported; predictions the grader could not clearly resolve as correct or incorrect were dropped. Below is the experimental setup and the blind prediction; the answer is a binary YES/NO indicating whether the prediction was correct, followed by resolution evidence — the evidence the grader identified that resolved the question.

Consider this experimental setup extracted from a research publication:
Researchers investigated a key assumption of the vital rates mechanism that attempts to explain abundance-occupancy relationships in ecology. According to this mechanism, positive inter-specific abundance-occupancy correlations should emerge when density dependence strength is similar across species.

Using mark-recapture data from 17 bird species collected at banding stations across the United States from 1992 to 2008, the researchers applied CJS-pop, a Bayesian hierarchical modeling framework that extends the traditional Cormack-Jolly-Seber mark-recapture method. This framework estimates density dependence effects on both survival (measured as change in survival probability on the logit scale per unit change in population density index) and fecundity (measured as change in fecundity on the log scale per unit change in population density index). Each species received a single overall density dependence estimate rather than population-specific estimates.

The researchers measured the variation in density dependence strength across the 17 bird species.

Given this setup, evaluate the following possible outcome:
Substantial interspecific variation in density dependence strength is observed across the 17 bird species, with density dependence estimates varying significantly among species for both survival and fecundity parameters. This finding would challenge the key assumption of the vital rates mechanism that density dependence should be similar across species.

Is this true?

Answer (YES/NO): YES